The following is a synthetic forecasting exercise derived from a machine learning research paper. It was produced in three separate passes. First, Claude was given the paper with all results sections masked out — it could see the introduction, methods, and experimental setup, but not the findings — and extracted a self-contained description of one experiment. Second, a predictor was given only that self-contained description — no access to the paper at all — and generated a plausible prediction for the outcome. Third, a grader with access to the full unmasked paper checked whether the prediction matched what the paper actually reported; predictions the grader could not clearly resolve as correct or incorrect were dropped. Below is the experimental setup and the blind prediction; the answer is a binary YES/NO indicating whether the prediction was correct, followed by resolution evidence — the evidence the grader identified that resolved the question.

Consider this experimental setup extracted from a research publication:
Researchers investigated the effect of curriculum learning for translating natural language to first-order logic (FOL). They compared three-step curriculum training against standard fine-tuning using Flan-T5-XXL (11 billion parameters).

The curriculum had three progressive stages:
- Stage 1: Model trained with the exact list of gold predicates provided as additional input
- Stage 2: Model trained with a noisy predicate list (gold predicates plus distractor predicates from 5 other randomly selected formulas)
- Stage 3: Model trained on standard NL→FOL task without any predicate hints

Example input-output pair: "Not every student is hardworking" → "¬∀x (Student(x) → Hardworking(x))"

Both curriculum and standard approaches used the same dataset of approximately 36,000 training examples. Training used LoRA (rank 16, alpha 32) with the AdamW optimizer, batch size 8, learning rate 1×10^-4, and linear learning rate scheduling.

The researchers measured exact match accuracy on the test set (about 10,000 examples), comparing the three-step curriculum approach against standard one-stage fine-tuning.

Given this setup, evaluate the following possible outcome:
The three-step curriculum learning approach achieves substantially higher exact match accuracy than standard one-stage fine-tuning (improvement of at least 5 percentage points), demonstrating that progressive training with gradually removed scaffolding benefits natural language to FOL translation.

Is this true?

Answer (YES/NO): NO